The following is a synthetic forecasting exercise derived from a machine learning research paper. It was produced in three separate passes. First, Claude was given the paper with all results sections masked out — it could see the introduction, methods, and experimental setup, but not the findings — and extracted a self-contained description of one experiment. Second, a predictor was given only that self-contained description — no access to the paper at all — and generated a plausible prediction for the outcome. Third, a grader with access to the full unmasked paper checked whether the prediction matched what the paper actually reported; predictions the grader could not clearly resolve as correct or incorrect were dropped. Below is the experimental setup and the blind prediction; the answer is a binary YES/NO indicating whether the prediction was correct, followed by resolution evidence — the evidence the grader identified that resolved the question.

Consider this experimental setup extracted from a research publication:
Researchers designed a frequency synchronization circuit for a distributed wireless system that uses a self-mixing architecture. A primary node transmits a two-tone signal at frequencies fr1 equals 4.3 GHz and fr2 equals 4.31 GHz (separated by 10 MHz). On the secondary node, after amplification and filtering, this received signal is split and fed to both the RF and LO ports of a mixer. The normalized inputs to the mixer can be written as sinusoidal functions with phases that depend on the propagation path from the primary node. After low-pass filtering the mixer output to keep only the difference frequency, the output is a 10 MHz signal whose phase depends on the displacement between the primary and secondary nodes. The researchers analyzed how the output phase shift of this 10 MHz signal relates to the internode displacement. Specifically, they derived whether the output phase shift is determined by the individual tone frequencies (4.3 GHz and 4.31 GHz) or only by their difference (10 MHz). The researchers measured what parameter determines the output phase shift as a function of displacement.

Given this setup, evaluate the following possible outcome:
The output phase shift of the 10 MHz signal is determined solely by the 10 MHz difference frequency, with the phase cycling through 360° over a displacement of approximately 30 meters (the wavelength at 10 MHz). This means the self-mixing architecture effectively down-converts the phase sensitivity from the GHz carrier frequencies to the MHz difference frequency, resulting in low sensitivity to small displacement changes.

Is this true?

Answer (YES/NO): YES